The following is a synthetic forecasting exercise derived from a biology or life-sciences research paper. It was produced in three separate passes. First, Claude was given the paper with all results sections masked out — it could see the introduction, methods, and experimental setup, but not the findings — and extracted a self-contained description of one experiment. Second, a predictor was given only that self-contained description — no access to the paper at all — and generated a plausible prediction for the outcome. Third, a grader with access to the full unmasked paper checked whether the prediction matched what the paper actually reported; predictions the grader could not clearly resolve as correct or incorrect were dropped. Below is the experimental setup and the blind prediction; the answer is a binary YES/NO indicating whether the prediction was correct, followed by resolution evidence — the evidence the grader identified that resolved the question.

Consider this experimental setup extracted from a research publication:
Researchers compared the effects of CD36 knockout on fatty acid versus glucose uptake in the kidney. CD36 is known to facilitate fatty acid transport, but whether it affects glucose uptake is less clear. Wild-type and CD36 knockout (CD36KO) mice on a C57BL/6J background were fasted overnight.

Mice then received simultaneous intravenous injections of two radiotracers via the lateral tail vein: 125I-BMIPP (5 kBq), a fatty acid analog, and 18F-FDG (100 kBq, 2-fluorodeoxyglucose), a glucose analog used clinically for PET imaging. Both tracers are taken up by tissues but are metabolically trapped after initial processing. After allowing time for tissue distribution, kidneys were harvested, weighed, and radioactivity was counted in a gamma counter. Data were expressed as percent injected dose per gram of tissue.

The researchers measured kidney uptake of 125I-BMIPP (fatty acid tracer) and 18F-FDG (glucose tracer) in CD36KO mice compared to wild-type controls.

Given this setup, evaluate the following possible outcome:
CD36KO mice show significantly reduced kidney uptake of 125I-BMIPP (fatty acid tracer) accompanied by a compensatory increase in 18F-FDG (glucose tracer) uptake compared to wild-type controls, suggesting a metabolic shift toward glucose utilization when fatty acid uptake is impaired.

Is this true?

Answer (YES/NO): NO